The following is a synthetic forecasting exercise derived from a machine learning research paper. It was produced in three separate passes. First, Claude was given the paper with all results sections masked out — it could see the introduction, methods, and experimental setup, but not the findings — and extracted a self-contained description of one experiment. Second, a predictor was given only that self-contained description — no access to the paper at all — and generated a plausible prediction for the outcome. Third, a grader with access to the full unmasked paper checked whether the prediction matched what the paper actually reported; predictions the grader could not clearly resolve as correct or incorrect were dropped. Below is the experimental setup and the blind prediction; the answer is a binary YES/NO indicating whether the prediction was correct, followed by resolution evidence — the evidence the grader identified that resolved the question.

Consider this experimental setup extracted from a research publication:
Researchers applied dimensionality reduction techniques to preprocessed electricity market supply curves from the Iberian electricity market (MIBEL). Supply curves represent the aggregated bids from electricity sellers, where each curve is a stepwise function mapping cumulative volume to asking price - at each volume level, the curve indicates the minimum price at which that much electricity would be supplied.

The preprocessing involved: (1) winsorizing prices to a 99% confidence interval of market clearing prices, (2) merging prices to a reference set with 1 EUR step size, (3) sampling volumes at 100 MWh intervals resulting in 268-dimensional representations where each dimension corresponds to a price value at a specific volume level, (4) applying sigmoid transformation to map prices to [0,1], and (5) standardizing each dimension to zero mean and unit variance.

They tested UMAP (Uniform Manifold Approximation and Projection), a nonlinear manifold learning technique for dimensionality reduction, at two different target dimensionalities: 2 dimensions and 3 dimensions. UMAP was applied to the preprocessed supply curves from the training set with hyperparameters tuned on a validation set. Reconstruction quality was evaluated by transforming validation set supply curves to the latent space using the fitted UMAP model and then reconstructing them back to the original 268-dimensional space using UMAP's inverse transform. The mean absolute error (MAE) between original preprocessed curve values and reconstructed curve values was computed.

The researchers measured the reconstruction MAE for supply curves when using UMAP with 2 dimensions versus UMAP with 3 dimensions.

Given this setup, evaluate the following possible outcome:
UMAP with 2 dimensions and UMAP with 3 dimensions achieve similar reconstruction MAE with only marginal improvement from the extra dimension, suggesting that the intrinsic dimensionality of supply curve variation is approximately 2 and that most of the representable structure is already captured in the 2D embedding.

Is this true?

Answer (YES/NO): NO